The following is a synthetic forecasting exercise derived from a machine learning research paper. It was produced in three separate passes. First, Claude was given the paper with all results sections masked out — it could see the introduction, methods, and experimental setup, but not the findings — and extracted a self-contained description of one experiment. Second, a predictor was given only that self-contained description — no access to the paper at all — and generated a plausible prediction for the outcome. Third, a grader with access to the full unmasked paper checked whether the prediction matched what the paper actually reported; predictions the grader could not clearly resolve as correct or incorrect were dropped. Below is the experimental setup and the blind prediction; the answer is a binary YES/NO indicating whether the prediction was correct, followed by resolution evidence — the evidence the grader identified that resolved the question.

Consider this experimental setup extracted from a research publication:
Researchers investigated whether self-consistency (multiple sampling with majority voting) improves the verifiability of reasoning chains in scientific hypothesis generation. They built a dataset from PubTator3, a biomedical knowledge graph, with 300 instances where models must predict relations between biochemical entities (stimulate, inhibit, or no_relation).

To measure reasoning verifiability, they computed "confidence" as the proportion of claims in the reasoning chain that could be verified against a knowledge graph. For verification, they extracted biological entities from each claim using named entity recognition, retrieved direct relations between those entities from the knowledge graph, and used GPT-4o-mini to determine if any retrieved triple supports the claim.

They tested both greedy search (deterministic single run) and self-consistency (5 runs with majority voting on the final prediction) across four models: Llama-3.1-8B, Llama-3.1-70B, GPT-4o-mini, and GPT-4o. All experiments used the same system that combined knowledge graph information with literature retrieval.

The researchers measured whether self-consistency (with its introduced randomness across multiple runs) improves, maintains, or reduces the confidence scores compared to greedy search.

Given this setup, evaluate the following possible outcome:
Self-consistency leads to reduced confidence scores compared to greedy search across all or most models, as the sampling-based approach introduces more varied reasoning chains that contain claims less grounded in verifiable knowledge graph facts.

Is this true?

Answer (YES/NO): NO